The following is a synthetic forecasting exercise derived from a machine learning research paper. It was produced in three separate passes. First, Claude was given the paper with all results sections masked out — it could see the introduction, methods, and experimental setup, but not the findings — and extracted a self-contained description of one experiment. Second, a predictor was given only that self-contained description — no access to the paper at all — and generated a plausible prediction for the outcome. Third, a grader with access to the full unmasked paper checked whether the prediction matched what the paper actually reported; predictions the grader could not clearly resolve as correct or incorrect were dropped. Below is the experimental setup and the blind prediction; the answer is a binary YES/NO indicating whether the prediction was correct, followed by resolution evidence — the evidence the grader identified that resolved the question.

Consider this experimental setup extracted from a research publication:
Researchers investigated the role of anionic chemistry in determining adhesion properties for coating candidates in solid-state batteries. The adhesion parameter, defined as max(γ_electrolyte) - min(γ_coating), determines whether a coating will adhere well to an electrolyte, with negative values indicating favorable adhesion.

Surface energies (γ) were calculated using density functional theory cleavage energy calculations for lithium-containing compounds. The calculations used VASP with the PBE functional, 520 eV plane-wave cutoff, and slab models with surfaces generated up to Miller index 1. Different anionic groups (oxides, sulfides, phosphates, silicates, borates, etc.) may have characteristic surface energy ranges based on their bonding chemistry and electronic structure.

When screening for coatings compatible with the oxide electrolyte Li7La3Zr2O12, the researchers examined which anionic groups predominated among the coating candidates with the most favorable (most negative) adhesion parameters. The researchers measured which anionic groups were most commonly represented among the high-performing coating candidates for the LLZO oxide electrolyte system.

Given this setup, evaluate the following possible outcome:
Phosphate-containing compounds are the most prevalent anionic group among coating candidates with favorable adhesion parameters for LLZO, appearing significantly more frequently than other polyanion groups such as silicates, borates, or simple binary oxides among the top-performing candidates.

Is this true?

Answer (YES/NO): NO